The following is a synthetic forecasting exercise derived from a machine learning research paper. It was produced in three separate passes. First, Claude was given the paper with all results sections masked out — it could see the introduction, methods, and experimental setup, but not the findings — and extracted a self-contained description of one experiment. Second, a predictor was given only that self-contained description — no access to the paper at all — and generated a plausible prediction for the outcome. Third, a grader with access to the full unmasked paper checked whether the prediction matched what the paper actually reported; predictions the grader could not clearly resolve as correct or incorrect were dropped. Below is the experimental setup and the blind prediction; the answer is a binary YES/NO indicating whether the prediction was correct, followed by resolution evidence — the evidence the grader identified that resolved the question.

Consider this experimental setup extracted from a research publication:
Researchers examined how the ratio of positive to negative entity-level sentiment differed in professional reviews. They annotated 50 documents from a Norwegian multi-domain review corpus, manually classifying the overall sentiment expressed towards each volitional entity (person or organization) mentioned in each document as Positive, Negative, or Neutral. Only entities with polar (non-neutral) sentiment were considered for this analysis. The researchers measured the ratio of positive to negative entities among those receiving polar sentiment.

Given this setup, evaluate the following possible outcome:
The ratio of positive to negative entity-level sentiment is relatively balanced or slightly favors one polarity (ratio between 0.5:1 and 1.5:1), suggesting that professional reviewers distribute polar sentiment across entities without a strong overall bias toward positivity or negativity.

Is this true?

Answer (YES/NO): NO